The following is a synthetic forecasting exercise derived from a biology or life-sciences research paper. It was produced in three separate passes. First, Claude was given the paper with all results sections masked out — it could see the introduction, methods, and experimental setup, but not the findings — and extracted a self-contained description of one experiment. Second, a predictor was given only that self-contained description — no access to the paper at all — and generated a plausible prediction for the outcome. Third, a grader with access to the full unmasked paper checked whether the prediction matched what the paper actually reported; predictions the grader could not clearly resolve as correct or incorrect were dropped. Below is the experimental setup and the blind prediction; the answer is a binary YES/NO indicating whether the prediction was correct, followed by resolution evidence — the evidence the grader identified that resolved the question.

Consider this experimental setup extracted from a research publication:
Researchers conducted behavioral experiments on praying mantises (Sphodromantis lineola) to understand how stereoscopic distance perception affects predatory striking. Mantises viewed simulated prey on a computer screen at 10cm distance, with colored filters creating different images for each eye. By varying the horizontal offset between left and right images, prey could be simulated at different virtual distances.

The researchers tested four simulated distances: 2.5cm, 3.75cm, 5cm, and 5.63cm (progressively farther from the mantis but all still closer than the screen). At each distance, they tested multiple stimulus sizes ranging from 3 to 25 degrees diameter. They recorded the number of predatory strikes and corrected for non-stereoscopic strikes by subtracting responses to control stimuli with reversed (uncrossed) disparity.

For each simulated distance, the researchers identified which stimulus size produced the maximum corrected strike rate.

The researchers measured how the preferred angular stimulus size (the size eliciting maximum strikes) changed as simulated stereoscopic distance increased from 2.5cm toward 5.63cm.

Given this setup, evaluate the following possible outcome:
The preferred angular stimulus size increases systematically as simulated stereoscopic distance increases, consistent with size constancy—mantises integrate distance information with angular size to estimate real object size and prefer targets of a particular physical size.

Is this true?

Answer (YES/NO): NO